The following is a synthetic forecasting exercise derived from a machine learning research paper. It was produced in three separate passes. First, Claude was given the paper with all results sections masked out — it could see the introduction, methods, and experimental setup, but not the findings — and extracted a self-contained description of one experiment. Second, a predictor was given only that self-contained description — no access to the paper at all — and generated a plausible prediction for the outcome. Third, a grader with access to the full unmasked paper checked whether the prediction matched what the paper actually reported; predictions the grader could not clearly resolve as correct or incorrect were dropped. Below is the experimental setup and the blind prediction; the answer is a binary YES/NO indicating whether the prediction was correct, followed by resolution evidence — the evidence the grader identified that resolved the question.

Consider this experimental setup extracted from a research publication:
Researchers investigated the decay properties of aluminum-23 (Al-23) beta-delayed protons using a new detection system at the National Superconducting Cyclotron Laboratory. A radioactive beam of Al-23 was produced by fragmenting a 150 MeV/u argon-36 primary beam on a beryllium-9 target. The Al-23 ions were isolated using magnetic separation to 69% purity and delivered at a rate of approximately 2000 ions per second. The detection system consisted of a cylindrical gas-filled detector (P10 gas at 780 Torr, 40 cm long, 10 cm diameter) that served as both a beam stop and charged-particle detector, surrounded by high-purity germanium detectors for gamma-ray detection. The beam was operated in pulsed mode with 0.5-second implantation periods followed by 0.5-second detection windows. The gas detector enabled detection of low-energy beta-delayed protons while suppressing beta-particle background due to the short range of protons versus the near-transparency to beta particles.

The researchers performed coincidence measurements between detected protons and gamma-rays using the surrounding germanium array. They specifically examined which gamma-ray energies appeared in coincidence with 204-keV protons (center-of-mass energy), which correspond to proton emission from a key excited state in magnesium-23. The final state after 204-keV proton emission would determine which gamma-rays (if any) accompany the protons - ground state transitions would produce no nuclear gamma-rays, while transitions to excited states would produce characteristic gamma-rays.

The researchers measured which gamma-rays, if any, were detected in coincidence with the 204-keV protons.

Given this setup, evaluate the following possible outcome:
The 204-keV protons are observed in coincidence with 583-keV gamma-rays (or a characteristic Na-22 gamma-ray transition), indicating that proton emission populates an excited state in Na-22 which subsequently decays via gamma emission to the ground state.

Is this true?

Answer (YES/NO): NO